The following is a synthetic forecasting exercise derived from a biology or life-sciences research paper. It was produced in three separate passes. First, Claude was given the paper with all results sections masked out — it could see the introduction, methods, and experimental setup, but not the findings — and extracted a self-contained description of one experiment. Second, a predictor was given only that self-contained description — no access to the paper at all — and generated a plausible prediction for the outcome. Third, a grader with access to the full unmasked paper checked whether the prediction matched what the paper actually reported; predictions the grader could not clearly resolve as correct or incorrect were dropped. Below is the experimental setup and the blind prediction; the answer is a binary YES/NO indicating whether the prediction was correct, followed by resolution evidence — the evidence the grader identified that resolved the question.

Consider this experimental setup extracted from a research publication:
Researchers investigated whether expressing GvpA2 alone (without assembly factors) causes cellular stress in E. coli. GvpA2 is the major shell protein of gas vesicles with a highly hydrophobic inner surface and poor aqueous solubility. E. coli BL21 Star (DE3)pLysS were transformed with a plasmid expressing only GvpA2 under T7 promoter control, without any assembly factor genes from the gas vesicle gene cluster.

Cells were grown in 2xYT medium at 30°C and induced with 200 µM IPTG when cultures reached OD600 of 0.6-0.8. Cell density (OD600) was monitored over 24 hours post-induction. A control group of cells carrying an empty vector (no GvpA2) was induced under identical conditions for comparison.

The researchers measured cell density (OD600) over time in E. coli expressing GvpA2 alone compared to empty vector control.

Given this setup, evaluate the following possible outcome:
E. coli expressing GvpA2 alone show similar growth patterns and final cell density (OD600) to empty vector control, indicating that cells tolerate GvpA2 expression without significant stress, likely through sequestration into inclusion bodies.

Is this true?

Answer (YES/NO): NO